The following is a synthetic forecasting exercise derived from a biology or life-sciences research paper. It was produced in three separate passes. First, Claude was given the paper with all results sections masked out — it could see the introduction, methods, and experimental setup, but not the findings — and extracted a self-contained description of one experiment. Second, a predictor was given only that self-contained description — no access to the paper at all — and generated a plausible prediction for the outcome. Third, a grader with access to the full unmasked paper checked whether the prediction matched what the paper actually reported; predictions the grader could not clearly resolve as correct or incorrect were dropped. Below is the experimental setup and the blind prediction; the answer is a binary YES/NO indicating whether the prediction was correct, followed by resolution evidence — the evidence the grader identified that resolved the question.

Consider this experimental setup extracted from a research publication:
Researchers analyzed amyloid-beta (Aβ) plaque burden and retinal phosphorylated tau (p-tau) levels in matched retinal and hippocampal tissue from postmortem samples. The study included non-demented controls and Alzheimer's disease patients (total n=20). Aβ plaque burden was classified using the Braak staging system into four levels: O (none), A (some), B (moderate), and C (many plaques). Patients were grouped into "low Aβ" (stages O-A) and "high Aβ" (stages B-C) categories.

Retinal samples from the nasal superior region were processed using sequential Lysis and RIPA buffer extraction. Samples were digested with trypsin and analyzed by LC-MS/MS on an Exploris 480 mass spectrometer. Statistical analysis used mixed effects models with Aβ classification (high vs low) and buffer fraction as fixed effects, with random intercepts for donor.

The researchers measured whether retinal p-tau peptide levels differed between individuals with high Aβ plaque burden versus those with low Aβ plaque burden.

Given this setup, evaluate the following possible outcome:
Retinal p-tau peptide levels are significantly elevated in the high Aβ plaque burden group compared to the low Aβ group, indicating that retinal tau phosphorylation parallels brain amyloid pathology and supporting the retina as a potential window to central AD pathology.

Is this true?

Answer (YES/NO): YES